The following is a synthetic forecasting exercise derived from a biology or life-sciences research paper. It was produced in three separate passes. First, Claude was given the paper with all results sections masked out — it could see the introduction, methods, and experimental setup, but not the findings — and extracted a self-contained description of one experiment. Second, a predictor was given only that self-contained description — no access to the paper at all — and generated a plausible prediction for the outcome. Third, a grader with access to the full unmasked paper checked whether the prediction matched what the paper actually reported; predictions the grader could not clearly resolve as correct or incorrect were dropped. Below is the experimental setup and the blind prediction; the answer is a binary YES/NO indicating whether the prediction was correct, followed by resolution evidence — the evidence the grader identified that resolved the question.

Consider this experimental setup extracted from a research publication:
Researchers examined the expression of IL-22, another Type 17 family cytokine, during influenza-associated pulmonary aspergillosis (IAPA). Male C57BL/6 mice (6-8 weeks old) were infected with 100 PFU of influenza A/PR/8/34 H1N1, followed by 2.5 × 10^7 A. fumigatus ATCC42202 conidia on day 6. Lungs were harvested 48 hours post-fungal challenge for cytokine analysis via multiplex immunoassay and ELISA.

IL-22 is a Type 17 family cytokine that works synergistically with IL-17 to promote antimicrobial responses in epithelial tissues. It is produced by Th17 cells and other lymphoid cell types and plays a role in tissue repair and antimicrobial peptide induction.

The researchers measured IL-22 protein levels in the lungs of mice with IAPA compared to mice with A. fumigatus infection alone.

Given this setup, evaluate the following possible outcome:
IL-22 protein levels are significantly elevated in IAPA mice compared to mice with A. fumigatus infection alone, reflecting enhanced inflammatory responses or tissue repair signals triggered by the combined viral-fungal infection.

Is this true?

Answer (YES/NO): NO